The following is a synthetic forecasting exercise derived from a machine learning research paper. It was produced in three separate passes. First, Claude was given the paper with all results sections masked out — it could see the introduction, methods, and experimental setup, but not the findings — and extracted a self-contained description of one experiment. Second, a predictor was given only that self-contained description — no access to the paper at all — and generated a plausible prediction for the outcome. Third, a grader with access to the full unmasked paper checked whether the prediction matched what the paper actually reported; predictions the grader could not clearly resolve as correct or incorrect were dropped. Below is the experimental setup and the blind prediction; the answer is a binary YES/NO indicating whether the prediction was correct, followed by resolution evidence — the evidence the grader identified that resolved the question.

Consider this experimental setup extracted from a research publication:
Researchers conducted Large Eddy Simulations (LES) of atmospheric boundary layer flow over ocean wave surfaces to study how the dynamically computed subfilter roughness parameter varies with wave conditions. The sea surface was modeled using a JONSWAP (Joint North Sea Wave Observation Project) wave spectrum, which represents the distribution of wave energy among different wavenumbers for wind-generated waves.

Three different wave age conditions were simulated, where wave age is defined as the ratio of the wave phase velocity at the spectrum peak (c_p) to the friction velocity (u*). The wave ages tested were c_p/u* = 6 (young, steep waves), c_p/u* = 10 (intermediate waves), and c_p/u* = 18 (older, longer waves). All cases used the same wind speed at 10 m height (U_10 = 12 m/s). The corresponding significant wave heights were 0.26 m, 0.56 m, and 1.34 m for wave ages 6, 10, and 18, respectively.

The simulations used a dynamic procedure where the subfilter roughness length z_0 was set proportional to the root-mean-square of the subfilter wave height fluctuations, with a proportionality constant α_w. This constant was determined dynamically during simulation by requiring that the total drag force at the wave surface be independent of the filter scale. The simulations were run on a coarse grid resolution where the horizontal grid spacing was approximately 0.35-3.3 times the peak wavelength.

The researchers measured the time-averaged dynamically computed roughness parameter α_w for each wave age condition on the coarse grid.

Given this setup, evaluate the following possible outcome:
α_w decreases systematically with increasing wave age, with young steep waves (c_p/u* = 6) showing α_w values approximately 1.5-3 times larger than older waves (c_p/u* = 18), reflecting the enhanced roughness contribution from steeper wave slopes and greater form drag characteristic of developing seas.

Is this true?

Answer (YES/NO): NO